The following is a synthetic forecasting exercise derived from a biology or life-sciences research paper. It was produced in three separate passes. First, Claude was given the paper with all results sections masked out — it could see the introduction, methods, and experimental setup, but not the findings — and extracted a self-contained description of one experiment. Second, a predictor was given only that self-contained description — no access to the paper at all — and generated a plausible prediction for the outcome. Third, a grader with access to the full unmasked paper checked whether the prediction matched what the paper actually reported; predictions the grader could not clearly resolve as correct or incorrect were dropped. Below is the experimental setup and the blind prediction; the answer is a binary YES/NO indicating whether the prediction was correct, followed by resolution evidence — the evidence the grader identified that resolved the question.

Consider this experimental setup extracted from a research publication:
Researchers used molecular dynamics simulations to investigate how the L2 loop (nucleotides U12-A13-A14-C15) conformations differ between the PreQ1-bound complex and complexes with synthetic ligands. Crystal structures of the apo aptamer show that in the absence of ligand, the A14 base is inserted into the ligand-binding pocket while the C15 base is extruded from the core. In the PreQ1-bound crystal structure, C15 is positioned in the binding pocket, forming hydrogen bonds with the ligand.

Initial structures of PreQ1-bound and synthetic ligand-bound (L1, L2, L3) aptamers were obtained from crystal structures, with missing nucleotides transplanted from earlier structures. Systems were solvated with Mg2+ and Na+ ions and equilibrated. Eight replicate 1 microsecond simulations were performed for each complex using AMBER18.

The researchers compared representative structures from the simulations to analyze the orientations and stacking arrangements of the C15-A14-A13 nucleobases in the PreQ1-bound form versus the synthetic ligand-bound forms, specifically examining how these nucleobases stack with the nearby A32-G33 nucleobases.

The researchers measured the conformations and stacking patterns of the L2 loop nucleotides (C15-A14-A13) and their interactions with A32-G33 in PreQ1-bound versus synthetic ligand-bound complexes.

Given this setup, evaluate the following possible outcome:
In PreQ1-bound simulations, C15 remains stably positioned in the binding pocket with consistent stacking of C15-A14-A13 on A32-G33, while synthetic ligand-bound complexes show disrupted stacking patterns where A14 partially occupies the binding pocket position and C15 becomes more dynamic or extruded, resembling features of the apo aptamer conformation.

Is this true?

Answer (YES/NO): NO